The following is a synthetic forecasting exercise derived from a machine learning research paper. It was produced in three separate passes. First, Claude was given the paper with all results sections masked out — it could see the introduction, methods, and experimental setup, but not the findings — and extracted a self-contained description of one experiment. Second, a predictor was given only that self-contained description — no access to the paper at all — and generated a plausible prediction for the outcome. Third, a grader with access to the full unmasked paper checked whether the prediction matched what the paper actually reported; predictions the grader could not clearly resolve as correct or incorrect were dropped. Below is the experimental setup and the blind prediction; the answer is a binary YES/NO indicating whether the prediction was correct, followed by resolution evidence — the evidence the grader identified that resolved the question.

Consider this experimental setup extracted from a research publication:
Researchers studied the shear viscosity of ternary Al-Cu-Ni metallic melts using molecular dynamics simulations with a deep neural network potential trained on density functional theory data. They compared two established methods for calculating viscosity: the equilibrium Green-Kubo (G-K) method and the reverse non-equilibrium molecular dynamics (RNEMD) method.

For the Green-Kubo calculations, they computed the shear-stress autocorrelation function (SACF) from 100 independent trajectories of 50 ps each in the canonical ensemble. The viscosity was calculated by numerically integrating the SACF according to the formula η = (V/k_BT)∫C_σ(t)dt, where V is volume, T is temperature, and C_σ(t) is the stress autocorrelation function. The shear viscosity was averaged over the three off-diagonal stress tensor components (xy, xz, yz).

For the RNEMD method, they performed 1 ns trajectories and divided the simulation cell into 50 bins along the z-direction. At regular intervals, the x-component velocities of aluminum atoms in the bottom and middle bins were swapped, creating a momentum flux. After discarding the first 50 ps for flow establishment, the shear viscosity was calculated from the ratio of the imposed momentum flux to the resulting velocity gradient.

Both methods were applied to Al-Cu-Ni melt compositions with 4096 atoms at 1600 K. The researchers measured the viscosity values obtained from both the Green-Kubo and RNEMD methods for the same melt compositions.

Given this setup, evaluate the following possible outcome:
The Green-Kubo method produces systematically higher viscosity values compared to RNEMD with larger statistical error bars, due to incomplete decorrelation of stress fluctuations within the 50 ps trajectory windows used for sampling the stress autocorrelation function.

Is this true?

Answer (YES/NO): NO